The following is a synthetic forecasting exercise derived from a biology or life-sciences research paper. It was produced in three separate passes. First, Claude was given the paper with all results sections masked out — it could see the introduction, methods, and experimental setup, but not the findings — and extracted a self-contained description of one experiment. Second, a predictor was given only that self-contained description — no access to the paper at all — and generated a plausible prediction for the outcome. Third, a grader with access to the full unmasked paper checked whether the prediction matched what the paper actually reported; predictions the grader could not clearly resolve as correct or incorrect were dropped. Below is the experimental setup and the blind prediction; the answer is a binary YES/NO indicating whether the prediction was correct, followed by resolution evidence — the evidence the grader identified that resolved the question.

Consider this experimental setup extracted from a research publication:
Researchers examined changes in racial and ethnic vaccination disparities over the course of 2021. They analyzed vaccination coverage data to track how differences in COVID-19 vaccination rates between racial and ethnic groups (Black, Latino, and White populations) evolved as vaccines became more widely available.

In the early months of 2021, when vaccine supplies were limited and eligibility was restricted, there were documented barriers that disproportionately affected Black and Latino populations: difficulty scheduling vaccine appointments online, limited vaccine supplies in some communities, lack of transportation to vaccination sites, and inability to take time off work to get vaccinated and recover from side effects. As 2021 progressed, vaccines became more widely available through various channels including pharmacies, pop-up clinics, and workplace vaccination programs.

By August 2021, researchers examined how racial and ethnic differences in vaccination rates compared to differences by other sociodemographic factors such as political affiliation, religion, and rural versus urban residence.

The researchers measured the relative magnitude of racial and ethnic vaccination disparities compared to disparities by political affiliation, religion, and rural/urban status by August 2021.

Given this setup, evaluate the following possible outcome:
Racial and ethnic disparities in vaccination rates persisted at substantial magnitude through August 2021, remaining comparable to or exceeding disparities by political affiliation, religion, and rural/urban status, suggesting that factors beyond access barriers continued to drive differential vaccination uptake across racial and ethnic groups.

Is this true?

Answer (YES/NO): NO